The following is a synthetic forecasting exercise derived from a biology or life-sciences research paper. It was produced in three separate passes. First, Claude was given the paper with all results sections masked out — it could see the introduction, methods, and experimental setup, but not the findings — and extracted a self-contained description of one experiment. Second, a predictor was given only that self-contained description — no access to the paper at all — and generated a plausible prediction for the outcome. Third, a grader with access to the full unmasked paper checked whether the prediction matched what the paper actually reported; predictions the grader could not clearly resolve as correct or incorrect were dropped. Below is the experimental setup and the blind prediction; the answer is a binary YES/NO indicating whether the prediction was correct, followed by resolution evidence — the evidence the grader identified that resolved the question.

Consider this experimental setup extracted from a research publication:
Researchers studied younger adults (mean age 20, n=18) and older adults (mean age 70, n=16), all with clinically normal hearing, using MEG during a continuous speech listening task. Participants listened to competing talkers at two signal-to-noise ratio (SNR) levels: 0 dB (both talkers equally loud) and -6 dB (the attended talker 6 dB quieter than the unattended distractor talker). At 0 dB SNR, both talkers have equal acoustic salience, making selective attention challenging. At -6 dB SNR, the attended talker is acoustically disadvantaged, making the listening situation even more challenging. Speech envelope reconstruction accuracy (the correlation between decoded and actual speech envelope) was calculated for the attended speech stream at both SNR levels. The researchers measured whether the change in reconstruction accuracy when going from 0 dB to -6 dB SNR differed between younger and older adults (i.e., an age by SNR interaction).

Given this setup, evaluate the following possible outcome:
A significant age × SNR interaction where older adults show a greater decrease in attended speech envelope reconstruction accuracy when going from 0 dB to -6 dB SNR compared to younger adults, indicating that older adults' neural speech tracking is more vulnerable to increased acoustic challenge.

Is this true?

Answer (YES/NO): NO